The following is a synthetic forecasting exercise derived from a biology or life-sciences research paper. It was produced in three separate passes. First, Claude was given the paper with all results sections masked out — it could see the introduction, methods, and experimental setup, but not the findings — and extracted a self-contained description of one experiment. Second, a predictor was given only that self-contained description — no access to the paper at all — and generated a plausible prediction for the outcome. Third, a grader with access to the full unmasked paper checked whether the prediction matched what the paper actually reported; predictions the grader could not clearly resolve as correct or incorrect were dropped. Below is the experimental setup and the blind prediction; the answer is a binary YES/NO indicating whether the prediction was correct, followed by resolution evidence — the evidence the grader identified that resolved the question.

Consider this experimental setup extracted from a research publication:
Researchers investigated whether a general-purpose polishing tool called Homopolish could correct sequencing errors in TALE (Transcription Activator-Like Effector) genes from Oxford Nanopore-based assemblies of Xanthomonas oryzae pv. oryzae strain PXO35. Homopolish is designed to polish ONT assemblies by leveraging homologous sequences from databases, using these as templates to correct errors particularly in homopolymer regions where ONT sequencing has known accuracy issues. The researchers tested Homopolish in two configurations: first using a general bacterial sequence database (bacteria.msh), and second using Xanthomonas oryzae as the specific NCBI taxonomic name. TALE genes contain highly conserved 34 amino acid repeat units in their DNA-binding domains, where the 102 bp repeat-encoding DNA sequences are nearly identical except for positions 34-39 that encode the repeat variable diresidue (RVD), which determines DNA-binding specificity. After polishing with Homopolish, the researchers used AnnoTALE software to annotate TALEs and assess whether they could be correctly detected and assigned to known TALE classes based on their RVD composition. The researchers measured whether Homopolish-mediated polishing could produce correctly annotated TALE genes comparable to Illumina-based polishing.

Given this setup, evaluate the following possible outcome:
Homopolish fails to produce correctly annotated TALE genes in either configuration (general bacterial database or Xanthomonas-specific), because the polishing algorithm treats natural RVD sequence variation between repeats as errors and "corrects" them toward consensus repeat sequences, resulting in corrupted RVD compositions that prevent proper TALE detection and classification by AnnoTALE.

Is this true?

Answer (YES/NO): NO